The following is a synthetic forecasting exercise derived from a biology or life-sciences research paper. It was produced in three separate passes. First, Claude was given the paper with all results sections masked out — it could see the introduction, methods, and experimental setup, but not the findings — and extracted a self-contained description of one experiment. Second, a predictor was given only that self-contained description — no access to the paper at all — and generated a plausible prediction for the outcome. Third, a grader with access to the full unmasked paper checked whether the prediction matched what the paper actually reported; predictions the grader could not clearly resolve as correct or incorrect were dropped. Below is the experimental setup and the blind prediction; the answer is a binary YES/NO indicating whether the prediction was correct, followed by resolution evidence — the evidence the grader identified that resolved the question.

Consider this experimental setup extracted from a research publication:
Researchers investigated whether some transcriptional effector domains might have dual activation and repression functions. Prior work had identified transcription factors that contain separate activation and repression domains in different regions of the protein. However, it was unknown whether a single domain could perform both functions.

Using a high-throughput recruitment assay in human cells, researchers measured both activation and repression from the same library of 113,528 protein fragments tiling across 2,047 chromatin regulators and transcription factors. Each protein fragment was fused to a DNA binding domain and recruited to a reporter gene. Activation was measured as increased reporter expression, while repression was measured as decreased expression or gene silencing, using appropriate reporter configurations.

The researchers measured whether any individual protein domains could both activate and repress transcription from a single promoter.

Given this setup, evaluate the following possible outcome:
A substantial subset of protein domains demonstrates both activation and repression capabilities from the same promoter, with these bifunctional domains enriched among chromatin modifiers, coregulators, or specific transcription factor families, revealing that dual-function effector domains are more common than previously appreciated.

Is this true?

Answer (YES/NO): YES